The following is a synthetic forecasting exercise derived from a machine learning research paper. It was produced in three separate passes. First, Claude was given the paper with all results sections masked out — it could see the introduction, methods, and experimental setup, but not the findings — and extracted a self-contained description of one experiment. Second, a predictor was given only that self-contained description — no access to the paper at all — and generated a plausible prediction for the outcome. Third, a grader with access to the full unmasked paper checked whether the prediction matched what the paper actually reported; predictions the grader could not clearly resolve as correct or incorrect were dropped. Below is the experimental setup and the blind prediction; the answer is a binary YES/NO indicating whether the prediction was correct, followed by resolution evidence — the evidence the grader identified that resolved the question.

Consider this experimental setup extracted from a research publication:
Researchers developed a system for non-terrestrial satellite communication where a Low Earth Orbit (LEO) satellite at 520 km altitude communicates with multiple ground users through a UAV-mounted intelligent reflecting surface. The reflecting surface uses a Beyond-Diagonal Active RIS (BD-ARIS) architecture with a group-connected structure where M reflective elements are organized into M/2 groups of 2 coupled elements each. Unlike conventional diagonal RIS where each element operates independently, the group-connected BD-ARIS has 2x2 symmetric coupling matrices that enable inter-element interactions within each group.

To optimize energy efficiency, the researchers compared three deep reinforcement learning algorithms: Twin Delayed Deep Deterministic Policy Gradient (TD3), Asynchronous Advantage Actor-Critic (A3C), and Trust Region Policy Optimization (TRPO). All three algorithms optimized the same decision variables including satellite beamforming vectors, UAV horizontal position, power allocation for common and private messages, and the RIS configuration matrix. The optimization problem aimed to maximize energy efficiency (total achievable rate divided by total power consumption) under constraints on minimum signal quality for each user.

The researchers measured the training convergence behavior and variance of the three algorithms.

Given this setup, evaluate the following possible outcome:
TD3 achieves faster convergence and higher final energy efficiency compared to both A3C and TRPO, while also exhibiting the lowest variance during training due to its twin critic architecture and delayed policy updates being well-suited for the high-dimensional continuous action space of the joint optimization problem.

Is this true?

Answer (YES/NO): NO